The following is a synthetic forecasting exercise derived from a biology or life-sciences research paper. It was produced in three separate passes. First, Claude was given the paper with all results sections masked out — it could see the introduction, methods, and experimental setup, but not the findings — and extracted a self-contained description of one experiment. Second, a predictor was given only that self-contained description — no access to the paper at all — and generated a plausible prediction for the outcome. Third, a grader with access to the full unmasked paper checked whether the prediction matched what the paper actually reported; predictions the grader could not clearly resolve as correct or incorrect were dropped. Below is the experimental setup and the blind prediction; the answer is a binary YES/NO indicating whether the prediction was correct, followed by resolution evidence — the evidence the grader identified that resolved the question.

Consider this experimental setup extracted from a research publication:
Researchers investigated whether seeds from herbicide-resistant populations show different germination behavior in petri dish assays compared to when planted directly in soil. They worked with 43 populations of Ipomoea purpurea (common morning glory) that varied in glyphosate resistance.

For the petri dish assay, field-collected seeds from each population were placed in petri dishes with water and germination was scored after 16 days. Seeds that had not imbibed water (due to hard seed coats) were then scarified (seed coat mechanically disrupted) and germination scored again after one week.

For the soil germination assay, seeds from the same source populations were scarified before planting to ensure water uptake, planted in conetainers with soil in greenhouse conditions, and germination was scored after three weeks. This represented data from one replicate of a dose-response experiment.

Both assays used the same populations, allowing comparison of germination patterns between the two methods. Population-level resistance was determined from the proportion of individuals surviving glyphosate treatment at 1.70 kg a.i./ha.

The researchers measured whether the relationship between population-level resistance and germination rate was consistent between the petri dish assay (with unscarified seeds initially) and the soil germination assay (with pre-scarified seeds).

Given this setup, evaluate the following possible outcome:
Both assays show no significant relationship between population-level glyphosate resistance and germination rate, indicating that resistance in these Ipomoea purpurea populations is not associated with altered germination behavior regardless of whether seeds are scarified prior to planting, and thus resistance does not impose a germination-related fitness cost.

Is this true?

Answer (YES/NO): NO